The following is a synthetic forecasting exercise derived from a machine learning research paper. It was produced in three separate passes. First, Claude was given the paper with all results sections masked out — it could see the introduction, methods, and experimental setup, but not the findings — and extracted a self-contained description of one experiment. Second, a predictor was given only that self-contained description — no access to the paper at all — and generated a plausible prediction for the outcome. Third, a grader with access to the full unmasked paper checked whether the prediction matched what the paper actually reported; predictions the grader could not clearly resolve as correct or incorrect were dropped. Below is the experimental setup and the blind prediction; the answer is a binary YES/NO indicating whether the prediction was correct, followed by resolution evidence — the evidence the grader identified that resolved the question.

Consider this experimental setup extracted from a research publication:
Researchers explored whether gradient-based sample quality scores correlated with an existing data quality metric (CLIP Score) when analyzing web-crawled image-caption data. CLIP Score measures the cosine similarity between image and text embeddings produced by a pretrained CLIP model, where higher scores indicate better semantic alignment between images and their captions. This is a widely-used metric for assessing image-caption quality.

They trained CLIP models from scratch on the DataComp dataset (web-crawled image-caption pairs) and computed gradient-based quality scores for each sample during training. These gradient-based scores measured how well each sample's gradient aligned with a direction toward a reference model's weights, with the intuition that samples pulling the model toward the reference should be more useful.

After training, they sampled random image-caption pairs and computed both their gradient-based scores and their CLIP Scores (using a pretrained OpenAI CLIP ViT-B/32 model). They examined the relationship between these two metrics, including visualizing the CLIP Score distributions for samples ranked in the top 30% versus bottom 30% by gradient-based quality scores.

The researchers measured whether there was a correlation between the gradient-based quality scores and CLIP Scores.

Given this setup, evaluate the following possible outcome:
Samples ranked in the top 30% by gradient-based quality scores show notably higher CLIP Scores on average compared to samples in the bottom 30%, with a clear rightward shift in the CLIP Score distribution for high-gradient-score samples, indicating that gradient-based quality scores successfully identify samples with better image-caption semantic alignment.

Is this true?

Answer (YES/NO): YES